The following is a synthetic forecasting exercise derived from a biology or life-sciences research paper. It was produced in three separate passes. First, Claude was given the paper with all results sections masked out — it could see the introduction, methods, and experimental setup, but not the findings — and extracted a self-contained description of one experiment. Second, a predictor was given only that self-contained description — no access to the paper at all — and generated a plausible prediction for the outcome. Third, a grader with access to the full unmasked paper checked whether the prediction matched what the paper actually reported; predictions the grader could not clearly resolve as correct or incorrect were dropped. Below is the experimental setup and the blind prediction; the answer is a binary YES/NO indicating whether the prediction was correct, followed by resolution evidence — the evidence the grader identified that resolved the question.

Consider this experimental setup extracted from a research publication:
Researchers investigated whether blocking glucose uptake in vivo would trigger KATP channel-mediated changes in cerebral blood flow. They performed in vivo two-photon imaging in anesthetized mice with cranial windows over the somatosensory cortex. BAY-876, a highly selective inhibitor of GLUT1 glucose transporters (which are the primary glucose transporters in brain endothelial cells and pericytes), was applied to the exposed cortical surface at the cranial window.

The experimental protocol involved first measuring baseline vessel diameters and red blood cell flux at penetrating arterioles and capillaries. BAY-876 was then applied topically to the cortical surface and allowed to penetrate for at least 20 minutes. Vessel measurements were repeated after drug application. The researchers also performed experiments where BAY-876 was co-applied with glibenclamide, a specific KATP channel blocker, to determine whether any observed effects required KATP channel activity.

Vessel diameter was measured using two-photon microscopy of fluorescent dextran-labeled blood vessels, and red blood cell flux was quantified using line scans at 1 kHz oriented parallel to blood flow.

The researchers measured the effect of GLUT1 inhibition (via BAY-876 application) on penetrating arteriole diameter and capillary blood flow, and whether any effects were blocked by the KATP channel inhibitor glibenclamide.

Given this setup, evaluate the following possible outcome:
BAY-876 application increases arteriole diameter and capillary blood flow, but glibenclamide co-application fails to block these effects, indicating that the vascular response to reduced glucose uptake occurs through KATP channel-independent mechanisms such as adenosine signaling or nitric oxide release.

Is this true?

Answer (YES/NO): NO